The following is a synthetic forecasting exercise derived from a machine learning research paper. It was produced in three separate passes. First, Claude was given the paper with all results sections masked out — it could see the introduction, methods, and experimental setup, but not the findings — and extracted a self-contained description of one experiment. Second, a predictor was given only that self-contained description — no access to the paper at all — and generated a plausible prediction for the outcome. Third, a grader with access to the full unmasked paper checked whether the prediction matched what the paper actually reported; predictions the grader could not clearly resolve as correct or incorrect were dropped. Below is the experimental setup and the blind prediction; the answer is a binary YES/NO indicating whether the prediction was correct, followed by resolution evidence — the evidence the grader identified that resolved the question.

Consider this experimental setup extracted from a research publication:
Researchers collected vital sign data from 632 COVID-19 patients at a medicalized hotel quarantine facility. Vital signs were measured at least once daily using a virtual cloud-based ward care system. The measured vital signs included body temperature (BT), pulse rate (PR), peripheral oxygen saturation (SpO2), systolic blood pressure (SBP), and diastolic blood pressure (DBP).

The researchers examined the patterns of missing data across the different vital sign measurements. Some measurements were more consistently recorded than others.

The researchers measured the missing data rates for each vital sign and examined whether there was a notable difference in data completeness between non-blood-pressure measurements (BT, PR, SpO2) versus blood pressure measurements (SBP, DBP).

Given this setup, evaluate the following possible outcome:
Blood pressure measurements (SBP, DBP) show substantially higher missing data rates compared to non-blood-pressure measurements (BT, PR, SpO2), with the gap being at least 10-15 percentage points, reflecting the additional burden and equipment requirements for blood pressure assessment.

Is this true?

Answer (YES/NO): YES